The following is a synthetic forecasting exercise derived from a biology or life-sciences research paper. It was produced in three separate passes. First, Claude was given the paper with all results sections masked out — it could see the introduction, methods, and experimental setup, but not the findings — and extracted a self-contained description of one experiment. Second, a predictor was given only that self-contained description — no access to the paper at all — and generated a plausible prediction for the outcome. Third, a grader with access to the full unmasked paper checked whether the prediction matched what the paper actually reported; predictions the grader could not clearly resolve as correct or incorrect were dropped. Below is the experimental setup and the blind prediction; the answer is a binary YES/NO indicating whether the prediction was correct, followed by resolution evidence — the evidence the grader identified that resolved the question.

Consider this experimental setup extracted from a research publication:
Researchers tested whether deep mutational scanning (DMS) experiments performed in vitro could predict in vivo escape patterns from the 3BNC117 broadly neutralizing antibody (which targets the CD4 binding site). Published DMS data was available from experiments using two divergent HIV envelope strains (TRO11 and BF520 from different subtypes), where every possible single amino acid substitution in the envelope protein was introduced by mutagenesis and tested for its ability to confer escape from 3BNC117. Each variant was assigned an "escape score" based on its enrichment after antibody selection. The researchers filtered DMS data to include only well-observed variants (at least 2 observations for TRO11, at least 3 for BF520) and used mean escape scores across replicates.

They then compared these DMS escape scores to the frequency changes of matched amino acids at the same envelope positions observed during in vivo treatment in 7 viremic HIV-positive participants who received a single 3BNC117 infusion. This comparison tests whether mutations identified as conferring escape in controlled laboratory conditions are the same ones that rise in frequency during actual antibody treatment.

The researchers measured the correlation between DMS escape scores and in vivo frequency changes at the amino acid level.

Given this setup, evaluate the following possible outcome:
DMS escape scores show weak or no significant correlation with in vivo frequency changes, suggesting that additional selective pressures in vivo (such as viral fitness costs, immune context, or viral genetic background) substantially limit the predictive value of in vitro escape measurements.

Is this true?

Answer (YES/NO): YES